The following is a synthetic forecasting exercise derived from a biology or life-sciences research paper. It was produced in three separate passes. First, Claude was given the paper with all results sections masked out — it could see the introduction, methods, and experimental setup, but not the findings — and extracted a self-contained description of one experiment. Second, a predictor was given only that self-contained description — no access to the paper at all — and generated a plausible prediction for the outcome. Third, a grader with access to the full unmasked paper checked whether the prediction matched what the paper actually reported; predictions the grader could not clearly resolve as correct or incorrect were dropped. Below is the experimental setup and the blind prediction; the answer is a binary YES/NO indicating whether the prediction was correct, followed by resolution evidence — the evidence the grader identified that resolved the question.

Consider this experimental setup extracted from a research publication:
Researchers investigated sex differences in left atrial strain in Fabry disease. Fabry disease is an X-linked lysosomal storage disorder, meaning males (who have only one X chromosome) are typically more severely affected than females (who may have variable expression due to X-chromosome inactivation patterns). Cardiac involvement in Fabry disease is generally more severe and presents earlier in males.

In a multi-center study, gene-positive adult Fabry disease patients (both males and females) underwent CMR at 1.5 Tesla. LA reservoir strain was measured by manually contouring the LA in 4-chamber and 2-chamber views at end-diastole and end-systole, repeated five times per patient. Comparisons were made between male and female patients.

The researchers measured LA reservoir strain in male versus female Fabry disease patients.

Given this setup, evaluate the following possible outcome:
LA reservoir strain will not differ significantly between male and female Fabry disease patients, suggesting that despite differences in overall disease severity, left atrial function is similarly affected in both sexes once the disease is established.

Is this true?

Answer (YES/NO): NO